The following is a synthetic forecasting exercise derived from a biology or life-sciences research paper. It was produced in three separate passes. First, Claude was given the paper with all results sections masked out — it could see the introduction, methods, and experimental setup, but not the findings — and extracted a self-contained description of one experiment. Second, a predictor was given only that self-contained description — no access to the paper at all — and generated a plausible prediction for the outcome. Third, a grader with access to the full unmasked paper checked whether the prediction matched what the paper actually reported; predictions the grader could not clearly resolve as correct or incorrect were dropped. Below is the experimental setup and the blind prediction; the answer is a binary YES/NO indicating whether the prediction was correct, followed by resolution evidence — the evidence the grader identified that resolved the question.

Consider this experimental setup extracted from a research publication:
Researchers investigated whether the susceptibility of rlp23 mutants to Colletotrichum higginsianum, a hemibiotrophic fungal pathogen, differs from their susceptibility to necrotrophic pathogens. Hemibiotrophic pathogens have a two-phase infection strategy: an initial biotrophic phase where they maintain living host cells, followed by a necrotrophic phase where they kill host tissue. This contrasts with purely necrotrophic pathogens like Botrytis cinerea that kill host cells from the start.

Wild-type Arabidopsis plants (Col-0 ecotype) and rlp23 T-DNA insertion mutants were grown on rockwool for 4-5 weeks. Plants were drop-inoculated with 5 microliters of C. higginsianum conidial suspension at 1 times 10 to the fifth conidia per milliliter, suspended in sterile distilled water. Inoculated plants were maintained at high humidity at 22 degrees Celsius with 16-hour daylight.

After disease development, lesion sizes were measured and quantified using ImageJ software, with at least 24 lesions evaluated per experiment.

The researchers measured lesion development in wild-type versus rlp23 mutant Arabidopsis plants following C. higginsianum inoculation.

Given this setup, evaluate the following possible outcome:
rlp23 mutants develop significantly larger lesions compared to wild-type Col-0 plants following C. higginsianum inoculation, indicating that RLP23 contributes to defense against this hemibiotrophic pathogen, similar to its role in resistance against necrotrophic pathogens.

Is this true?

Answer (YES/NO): NO